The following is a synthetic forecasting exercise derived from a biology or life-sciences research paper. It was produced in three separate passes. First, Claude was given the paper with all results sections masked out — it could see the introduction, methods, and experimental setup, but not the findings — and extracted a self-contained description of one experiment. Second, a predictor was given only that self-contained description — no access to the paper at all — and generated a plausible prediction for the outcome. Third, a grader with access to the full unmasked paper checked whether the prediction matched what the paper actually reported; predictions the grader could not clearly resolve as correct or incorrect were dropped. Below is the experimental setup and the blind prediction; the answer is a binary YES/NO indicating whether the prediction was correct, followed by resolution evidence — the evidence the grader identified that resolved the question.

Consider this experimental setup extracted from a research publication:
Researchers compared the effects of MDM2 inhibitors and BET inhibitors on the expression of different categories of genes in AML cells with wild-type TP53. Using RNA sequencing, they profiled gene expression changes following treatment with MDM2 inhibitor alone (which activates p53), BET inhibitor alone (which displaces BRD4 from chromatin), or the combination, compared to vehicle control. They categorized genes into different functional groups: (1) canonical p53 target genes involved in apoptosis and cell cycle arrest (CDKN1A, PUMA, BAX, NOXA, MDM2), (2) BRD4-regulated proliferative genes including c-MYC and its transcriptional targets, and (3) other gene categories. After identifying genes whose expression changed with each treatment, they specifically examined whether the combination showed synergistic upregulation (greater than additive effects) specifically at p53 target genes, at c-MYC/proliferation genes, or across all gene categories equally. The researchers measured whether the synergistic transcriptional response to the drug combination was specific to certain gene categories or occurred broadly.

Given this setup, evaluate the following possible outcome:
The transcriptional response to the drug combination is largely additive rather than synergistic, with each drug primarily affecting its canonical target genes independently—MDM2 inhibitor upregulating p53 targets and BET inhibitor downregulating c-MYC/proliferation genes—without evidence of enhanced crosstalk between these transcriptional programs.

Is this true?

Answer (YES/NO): NO